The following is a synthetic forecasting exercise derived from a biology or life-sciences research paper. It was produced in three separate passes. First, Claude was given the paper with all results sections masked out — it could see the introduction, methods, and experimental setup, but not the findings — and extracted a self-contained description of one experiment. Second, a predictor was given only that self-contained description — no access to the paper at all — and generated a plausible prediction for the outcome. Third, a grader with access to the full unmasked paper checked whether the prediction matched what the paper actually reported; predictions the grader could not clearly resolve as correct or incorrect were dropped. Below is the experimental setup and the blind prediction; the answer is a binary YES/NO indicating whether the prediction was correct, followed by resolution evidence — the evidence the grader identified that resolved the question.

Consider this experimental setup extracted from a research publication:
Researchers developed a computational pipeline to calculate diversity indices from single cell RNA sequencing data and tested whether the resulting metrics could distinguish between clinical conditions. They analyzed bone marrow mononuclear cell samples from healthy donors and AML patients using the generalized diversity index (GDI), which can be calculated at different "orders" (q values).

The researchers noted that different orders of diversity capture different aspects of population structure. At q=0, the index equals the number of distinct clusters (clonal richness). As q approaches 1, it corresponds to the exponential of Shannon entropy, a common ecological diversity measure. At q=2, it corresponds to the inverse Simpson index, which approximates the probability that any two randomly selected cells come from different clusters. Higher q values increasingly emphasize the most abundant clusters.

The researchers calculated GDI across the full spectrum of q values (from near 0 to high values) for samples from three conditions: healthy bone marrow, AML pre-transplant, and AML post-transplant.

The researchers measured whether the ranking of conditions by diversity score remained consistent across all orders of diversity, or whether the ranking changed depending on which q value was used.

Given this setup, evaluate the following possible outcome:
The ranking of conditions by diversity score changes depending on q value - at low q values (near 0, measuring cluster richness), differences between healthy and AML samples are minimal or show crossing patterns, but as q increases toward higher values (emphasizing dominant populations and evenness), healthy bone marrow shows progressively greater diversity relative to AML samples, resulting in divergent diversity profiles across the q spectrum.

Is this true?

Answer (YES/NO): NO